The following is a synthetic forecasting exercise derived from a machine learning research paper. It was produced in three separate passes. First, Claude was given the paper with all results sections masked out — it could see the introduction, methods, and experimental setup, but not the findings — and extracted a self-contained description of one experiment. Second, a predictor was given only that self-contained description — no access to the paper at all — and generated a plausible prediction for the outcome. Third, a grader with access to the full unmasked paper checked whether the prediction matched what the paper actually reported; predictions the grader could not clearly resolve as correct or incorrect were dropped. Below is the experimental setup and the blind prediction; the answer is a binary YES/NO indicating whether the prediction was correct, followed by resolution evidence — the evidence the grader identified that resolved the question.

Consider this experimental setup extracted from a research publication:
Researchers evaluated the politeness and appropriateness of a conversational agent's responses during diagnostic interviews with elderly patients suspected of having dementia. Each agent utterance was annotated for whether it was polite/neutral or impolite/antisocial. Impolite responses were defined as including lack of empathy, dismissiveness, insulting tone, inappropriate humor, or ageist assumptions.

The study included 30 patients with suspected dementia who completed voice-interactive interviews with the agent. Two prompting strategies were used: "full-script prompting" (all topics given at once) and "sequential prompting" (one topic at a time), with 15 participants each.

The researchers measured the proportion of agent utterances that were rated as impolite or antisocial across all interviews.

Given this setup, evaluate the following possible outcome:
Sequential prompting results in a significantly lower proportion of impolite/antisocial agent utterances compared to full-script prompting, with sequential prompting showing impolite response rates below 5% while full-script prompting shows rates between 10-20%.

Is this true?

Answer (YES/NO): NO